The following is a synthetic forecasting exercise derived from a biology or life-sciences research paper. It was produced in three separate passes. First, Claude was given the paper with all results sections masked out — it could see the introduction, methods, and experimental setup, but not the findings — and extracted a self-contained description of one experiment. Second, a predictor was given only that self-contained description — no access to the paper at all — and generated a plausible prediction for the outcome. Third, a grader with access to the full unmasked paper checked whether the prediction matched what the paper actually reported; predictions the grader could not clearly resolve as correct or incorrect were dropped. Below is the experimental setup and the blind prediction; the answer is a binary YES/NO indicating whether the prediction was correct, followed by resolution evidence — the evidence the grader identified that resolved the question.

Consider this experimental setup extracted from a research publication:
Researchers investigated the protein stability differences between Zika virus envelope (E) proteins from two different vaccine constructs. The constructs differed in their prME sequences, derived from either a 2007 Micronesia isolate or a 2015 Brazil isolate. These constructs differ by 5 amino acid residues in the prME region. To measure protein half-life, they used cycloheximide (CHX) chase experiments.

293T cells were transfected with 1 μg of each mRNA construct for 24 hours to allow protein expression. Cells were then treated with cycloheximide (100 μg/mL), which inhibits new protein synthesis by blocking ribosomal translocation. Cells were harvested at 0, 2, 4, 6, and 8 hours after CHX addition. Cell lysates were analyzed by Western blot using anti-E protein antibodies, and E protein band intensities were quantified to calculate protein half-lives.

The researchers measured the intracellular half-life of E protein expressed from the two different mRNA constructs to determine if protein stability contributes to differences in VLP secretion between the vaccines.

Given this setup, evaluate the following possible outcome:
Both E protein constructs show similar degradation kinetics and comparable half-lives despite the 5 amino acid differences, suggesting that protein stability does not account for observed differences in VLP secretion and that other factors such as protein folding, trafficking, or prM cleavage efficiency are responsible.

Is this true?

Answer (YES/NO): NO